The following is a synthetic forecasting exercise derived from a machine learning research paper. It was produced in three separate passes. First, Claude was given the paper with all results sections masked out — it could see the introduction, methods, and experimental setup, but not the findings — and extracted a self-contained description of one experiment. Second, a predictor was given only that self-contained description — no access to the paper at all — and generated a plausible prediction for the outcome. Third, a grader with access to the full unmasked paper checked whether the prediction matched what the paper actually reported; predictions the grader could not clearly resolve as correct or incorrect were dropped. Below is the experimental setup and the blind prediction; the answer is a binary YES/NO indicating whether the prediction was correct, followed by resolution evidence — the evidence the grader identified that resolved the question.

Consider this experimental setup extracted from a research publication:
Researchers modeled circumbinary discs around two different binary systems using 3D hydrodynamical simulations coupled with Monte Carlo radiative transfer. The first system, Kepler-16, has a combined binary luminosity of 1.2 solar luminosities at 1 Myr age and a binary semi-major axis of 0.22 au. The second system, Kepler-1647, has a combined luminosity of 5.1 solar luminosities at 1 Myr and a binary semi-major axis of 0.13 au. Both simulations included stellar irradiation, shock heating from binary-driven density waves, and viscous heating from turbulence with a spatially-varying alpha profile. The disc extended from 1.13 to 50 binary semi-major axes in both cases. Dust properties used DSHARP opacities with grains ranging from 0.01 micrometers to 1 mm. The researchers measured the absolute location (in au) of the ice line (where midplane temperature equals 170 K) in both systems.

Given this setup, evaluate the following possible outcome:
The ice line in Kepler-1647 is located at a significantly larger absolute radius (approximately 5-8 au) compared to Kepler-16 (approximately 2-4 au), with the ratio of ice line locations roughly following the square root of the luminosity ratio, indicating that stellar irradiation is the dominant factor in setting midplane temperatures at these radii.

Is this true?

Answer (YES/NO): NO